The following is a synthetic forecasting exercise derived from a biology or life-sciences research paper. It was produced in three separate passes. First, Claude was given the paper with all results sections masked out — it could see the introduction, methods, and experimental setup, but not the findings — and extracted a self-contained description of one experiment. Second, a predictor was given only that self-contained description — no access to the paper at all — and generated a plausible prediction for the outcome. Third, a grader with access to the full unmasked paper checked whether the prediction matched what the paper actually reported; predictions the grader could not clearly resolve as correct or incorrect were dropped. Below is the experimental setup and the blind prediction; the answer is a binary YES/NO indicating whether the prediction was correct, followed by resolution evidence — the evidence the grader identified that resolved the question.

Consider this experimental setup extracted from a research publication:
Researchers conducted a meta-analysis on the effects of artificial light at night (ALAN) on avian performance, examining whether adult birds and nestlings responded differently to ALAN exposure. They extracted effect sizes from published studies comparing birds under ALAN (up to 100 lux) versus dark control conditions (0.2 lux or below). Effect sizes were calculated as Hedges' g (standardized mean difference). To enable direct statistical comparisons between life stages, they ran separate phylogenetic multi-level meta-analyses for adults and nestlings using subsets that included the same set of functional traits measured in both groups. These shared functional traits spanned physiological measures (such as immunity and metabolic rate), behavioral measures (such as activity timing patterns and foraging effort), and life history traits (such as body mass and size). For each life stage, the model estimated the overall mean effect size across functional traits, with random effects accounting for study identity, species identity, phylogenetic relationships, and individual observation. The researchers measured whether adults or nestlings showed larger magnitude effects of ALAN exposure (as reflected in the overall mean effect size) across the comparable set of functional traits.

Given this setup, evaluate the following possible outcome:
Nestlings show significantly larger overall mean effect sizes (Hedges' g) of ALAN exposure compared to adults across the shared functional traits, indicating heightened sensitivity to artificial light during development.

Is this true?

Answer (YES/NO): NO